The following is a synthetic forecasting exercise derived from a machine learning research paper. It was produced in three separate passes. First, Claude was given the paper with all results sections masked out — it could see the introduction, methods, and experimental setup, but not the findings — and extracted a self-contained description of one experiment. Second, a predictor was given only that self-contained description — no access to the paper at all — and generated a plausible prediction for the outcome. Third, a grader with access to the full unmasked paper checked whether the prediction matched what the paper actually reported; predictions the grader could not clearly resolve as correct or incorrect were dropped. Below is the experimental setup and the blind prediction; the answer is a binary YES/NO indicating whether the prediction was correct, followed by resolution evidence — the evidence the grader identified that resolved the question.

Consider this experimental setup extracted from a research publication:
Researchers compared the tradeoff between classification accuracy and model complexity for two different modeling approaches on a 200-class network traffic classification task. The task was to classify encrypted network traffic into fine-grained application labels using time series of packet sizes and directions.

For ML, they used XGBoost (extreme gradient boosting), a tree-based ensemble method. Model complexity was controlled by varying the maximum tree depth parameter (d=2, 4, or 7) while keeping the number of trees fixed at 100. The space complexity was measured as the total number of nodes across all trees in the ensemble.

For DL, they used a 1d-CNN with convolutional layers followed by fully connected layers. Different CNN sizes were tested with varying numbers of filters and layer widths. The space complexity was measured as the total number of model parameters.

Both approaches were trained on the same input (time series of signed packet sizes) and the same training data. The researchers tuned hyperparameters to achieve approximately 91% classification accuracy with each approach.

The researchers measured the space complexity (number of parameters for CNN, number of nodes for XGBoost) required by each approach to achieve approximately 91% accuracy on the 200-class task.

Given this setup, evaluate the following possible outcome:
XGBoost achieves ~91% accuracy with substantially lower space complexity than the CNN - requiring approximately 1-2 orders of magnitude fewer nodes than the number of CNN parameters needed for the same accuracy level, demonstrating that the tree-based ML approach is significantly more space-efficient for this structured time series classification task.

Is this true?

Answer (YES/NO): NO